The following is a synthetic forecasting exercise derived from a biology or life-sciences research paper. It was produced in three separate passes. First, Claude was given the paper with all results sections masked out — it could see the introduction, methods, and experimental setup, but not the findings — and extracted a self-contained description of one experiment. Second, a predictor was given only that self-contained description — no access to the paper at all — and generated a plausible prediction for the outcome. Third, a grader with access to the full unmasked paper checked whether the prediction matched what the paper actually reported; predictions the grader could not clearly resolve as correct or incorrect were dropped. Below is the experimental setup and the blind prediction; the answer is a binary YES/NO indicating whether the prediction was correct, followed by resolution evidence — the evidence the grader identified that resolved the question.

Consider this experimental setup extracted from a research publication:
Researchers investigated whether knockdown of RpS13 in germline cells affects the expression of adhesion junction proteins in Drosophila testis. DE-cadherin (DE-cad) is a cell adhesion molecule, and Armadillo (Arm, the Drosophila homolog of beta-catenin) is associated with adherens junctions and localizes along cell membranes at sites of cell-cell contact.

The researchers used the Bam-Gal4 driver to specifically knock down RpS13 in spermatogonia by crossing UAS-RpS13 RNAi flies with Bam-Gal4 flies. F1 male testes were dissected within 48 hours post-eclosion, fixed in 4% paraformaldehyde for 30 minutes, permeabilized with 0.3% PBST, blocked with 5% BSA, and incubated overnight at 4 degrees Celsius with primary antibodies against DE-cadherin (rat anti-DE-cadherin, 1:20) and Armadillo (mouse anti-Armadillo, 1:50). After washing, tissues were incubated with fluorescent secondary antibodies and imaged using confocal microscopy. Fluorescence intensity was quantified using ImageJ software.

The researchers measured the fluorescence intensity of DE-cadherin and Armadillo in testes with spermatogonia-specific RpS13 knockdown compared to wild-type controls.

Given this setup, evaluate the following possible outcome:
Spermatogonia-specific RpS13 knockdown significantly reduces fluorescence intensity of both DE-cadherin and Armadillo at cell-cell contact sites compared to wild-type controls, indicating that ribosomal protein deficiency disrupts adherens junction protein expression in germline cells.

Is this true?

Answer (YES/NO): NO